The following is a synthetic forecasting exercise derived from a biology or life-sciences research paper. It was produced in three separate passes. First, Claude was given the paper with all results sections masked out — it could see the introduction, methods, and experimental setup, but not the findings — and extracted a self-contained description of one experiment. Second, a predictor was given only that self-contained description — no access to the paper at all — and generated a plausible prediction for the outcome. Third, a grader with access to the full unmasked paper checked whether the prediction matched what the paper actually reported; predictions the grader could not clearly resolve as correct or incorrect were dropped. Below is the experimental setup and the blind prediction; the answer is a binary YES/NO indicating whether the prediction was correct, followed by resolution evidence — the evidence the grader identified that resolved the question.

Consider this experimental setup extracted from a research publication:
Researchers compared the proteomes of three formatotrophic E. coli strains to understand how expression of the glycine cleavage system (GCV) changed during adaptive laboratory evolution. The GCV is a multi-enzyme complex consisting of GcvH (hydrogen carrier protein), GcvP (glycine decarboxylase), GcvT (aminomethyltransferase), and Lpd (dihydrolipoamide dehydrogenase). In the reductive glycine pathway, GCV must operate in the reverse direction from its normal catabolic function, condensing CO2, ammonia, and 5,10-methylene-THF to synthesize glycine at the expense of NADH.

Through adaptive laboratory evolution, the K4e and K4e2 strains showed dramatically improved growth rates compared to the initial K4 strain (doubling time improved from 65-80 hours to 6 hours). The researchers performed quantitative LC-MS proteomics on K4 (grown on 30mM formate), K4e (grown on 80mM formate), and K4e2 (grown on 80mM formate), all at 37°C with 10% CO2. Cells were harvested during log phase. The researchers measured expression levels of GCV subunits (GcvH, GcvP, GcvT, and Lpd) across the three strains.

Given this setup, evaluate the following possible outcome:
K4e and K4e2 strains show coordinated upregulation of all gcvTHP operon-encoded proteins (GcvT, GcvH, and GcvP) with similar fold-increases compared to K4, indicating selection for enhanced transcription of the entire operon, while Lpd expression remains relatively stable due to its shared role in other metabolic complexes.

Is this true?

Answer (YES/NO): NO